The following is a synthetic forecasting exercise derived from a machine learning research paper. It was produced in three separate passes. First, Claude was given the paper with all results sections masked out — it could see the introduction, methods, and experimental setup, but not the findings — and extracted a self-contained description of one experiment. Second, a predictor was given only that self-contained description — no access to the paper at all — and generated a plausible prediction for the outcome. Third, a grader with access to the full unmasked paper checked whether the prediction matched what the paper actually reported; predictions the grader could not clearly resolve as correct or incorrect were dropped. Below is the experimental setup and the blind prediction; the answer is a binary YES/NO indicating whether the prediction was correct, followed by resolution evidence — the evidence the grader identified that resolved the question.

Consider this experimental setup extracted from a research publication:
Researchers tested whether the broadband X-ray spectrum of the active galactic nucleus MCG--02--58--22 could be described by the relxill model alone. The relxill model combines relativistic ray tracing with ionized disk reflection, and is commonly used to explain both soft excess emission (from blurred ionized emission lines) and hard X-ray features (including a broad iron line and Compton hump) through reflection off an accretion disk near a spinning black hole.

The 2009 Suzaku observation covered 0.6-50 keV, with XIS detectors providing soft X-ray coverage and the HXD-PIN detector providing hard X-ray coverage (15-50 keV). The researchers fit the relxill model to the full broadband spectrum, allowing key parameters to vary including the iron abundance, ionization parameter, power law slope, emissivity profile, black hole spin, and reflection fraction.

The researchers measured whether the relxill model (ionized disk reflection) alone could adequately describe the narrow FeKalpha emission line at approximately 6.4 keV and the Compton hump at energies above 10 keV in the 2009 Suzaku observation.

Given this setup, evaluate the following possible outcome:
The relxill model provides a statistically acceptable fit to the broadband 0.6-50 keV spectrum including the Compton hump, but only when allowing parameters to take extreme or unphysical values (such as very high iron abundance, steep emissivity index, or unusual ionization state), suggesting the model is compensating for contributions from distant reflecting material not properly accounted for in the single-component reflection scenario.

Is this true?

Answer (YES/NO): NO